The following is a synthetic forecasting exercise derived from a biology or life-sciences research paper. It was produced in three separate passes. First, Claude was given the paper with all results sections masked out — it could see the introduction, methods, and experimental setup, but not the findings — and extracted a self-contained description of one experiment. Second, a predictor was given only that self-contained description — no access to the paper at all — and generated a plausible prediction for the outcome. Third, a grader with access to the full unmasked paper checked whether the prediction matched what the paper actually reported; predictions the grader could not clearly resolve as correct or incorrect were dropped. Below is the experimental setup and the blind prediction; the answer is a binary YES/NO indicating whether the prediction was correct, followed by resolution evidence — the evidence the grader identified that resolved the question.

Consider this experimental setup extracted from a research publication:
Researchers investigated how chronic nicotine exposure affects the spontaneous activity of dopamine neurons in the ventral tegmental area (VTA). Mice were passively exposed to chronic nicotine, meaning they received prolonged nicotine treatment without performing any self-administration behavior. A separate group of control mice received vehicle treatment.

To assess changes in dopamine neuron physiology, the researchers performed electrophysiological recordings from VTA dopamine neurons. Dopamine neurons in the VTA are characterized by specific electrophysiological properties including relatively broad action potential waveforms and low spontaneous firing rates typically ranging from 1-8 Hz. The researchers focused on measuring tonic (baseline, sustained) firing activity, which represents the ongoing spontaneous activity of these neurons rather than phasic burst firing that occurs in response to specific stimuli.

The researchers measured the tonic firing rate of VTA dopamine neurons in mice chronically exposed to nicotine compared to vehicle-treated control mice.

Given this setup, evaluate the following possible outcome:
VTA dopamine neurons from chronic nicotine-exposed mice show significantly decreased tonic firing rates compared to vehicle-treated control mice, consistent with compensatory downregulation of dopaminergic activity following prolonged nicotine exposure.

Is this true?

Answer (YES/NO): NO